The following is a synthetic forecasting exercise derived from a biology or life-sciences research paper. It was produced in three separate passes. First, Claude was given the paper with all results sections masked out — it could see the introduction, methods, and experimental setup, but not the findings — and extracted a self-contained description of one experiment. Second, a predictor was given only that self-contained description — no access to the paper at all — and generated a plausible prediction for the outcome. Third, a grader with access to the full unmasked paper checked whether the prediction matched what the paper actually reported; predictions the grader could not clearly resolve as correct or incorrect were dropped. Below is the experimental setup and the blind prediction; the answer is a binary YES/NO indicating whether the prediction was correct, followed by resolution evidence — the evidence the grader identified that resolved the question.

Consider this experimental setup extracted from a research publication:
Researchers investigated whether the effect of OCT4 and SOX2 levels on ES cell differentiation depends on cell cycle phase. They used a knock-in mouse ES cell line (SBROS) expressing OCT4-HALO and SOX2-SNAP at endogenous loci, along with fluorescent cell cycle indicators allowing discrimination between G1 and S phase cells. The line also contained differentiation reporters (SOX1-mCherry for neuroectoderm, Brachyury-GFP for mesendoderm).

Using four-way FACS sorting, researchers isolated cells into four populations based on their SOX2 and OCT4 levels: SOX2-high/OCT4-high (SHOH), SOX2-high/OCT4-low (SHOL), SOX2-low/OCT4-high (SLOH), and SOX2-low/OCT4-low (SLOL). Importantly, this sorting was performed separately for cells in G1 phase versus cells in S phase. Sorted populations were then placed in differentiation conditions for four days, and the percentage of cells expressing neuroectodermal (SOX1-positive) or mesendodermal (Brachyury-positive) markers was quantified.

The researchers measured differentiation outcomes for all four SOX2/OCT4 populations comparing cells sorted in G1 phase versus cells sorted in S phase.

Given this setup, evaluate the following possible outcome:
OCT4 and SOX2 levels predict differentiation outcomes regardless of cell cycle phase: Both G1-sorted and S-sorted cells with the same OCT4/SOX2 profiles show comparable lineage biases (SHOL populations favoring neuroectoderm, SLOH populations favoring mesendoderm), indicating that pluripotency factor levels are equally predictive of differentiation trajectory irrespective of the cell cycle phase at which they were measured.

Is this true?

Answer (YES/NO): NO